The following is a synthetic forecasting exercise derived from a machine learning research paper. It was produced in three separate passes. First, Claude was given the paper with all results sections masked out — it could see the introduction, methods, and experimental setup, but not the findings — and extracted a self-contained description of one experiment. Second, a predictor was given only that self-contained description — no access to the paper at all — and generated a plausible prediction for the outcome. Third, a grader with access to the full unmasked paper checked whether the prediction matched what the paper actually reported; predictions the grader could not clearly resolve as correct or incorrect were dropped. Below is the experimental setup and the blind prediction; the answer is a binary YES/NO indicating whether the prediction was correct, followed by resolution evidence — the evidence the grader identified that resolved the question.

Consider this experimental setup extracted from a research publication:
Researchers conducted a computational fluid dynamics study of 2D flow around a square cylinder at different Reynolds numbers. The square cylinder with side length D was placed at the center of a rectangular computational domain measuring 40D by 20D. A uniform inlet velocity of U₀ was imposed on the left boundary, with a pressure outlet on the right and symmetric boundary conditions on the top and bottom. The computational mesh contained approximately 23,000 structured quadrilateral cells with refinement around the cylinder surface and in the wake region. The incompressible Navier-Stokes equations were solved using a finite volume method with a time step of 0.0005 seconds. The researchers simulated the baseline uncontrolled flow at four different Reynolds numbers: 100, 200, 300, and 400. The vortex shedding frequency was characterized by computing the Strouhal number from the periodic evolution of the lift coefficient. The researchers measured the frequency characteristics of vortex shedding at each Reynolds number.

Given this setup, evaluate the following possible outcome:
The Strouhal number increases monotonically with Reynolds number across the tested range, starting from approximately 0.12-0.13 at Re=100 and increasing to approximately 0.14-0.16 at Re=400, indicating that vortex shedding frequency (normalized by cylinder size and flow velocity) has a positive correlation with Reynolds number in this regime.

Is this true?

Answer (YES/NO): NO